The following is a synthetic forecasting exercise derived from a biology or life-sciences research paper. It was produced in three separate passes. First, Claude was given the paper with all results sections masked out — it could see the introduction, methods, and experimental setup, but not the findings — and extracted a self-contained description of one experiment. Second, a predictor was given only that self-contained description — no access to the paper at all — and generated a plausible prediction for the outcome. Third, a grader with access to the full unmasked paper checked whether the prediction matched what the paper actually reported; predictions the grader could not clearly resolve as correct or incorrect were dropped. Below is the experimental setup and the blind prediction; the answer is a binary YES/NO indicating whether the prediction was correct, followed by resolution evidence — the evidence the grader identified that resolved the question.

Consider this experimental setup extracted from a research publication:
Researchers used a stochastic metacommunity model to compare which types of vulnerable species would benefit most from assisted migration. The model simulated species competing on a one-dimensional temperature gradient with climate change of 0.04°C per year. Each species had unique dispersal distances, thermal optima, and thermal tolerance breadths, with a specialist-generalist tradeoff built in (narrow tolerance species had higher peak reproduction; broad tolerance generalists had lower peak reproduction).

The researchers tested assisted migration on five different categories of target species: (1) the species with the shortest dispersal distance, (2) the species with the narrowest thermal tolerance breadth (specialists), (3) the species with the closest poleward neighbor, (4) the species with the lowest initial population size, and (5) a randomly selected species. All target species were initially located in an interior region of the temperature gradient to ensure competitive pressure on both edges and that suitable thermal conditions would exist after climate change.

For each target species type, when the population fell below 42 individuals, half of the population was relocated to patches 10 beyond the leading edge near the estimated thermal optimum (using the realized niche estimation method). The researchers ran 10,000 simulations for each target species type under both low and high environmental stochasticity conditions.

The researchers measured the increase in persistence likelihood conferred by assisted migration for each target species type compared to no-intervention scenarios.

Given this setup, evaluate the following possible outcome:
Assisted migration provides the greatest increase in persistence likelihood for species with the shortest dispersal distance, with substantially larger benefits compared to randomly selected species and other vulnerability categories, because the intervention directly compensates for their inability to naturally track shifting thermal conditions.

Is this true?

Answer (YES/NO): YES